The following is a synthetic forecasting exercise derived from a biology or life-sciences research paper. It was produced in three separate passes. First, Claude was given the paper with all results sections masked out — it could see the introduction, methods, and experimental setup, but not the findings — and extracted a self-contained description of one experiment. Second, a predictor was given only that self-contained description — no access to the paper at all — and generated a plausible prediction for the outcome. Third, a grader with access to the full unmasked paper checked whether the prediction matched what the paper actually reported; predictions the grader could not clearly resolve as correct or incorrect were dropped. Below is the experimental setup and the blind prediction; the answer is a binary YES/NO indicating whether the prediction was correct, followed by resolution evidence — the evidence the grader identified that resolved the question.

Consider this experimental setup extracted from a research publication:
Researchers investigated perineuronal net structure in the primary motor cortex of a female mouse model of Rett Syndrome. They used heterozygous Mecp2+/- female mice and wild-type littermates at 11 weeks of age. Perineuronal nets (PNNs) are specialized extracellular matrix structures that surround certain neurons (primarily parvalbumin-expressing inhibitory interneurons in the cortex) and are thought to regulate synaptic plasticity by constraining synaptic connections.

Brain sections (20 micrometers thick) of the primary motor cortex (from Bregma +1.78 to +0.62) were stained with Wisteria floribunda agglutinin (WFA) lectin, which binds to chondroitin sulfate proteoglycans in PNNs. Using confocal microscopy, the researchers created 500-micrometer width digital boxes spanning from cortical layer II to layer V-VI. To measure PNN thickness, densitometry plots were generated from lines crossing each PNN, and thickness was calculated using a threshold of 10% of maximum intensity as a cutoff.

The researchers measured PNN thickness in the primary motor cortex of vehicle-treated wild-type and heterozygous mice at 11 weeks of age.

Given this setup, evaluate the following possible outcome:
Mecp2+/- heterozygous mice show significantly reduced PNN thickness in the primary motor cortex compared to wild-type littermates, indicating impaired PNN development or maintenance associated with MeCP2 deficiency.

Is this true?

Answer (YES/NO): NO